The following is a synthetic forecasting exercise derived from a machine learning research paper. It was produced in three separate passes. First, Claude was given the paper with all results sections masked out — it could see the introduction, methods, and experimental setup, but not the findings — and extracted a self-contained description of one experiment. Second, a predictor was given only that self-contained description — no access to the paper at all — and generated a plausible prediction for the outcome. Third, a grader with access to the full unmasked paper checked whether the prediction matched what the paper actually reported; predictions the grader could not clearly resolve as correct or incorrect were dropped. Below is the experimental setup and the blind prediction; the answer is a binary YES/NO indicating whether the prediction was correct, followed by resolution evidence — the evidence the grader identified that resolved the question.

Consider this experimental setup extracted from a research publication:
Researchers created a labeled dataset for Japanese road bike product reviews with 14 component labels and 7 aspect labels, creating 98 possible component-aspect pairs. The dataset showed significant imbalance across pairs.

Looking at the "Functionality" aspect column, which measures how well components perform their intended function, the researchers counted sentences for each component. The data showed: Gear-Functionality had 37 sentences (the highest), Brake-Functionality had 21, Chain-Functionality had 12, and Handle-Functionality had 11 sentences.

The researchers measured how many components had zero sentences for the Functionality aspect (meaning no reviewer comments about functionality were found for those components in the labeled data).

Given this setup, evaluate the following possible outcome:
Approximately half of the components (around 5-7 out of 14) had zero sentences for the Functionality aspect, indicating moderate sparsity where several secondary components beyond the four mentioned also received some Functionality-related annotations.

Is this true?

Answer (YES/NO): NO